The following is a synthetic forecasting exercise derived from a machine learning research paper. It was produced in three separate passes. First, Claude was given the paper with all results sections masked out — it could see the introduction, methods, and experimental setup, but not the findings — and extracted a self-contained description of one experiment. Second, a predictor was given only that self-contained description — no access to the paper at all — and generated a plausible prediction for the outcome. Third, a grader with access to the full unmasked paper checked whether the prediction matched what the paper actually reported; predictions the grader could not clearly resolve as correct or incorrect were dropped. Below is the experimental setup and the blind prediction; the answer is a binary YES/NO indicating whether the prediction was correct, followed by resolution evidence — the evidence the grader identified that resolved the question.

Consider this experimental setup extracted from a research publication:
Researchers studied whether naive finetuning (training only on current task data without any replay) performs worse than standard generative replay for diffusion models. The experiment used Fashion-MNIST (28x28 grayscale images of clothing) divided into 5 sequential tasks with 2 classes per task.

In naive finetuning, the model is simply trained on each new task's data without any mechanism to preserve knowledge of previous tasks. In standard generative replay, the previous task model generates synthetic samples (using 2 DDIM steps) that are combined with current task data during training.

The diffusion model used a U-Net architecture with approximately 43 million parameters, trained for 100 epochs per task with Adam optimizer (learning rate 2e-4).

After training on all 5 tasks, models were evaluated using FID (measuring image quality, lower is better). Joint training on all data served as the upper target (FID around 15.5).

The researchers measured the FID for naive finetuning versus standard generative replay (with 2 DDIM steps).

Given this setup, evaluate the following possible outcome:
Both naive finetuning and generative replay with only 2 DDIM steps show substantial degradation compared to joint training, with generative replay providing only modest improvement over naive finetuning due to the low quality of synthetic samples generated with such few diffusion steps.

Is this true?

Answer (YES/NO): NO